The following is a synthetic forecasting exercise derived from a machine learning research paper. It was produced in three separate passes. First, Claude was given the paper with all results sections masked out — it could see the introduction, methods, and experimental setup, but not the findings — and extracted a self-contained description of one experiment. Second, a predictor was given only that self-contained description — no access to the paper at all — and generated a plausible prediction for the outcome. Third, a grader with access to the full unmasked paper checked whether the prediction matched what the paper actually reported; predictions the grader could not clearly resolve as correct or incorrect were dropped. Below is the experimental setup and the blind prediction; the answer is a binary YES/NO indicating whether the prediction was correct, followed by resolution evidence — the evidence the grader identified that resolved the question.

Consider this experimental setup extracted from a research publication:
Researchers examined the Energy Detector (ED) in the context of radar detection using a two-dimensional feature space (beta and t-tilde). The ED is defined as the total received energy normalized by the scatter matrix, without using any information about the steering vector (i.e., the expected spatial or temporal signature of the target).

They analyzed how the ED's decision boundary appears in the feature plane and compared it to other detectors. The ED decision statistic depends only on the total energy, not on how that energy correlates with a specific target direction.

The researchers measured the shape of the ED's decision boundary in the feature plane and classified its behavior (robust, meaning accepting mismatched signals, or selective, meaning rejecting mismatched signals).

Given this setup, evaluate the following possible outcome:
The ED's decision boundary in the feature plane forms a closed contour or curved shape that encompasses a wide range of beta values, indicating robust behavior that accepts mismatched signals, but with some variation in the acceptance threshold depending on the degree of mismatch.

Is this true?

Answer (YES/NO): NO